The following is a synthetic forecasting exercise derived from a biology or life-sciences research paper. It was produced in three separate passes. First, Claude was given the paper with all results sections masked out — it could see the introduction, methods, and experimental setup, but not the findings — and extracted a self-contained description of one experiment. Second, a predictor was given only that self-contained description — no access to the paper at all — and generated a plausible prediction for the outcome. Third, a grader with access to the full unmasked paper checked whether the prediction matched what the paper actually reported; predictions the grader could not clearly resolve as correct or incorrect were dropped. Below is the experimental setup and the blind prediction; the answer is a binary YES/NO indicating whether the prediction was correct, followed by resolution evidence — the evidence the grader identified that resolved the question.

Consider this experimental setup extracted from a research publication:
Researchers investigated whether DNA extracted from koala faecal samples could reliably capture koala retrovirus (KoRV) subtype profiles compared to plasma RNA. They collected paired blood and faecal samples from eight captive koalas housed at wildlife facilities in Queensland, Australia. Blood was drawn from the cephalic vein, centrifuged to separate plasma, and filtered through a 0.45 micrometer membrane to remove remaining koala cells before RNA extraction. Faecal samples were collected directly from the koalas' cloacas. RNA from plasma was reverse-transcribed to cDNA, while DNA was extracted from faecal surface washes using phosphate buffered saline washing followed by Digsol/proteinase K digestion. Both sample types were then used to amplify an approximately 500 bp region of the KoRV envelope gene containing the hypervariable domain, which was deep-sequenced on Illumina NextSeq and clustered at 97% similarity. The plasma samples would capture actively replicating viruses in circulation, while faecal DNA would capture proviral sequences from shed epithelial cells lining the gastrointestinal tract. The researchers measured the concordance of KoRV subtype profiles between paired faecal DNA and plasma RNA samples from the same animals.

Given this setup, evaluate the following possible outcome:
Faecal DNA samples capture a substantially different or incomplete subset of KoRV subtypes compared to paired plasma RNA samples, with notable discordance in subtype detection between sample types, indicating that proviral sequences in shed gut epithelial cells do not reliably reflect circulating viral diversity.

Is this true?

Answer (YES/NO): NO